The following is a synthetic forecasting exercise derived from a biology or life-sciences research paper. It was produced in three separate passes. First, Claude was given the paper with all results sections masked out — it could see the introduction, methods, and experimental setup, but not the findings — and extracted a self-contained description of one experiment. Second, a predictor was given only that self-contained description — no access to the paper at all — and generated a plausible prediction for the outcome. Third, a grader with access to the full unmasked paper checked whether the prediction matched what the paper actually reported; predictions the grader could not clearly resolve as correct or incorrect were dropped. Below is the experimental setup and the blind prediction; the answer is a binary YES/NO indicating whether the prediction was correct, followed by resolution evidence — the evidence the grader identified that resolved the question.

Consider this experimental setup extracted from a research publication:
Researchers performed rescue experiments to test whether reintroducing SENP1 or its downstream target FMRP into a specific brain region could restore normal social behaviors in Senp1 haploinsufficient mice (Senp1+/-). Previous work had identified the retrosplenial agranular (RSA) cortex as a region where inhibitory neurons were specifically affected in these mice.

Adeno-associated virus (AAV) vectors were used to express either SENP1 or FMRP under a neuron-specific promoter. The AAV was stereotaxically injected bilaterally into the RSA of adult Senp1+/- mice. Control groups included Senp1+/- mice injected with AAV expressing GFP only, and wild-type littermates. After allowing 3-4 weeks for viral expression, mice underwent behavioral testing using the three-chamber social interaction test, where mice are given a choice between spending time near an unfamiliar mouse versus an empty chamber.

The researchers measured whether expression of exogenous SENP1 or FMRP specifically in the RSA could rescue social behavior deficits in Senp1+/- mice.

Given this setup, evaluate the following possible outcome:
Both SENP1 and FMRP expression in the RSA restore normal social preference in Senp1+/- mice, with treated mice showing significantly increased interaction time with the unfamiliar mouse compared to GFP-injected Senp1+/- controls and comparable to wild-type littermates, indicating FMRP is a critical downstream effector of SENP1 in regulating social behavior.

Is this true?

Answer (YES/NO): YES